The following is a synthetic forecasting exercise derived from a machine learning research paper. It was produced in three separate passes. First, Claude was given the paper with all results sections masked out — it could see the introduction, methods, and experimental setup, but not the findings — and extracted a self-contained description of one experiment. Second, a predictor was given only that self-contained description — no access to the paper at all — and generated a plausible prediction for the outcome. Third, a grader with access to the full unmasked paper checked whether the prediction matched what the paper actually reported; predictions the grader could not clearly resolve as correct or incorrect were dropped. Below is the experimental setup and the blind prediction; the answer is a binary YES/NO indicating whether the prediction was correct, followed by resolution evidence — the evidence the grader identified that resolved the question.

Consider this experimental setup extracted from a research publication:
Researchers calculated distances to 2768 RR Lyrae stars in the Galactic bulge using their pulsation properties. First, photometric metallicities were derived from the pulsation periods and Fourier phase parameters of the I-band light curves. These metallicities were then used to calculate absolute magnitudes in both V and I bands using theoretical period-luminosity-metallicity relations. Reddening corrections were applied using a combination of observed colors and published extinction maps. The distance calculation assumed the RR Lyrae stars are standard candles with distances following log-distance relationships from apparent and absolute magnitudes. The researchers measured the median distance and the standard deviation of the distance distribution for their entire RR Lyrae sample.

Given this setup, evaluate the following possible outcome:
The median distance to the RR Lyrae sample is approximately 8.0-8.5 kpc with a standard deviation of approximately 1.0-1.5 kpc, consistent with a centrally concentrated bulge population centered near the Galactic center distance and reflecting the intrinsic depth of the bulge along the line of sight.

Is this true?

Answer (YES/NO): NO